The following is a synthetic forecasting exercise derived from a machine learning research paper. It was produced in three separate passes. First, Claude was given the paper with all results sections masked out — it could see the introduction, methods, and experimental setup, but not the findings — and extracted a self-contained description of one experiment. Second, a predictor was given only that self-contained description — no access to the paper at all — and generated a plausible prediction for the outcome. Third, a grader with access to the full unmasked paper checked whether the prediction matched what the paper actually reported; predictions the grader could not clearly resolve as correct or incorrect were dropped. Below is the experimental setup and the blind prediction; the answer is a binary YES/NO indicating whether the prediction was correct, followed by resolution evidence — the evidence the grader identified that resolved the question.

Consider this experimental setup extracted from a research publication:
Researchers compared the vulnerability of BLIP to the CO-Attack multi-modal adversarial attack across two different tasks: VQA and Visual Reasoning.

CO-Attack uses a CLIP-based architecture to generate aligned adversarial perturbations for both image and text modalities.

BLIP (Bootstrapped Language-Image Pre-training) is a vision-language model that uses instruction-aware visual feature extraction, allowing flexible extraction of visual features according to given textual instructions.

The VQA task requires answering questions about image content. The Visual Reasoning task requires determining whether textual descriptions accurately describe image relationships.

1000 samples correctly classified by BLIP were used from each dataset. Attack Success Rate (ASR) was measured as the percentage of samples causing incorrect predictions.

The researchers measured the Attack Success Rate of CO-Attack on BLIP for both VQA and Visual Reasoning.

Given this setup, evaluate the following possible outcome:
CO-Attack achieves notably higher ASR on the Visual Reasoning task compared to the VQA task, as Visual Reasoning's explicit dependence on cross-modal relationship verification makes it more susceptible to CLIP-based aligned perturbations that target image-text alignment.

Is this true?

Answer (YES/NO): NO